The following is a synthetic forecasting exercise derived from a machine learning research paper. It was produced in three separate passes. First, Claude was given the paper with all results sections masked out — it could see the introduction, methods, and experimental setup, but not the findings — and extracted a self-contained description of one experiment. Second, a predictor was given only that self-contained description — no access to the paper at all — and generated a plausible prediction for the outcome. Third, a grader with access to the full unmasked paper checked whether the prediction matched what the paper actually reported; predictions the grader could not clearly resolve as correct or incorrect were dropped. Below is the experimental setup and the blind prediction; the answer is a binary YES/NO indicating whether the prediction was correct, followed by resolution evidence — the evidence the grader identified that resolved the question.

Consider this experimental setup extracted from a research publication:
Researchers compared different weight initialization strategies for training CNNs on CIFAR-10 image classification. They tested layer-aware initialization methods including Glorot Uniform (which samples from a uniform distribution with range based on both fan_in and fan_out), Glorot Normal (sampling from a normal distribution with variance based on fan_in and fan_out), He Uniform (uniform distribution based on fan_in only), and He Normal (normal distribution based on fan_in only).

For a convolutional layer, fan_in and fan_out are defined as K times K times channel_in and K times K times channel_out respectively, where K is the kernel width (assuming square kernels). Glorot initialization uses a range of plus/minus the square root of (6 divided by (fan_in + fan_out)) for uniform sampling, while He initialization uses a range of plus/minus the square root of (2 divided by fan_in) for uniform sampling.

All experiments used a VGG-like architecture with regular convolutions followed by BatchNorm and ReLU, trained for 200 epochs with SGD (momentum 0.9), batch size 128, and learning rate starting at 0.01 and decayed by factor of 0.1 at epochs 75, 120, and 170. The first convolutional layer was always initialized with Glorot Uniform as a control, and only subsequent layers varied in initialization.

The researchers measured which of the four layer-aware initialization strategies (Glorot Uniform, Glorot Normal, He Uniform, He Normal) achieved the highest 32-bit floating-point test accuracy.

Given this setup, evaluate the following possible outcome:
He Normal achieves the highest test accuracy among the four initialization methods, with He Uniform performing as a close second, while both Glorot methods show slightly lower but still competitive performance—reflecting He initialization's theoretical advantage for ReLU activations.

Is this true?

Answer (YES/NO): NO